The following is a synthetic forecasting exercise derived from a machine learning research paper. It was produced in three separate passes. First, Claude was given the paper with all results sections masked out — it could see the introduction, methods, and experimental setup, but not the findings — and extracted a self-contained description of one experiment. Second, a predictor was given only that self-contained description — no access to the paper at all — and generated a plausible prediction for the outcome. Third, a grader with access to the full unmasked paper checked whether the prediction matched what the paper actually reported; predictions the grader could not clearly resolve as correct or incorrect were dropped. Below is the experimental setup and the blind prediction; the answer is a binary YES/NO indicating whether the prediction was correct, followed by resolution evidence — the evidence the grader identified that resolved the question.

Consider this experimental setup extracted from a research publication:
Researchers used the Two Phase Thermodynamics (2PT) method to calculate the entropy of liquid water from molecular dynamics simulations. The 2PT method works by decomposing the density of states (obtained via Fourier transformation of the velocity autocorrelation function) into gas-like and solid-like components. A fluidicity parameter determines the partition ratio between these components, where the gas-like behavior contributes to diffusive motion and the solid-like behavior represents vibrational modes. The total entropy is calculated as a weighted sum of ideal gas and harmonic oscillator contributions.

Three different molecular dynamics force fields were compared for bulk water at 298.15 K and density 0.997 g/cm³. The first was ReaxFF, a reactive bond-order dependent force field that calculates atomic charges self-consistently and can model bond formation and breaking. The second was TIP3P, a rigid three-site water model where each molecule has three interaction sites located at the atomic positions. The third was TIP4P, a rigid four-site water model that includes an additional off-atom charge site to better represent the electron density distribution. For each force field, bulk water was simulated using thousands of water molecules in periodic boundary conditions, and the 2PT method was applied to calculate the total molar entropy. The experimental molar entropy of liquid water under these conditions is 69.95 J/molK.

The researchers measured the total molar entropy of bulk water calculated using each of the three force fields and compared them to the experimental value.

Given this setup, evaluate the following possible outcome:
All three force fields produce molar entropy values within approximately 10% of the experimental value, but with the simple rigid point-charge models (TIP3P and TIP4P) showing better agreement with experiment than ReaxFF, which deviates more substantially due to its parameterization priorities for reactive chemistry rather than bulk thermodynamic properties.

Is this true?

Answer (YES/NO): NO